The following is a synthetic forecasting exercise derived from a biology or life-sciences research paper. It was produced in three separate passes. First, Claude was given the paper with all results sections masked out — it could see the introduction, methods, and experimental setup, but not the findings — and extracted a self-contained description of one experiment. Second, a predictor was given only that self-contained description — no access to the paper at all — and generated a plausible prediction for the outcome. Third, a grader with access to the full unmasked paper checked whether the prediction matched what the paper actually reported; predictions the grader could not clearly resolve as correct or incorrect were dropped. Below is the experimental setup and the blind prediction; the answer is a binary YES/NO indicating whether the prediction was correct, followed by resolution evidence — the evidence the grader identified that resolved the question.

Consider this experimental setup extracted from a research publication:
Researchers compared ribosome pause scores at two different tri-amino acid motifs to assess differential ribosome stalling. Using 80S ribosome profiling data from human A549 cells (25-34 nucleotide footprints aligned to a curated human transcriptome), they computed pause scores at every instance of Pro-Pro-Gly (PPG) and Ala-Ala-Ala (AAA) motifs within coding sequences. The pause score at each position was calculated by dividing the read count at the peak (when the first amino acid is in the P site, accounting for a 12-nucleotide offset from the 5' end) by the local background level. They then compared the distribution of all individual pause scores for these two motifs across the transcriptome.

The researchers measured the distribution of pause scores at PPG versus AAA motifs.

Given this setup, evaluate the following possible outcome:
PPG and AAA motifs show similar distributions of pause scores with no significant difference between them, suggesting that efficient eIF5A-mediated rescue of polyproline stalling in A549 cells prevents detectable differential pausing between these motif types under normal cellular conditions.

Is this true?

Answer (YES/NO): NO